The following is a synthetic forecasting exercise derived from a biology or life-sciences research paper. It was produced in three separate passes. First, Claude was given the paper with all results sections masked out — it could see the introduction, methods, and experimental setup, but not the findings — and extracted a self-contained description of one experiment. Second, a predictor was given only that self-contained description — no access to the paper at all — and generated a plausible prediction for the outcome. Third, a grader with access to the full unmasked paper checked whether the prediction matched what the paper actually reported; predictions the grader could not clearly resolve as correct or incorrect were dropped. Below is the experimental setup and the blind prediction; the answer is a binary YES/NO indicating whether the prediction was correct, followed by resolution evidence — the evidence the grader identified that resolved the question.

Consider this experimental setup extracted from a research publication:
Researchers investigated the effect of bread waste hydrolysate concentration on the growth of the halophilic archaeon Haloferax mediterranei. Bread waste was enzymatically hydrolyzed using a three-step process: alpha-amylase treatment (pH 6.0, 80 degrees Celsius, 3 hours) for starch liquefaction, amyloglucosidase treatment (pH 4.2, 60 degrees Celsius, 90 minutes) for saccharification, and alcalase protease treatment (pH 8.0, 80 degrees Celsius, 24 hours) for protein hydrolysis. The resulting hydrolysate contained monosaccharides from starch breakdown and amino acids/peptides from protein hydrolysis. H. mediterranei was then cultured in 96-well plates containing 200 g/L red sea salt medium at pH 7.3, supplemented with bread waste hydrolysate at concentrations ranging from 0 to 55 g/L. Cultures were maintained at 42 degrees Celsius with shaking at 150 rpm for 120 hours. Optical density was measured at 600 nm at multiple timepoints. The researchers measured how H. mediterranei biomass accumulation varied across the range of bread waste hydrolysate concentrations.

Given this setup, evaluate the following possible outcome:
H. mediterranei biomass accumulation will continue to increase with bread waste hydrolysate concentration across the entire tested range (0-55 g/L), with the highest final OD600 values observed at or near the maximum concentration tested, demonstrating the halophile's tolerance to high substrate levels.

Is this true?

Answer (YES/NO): NO